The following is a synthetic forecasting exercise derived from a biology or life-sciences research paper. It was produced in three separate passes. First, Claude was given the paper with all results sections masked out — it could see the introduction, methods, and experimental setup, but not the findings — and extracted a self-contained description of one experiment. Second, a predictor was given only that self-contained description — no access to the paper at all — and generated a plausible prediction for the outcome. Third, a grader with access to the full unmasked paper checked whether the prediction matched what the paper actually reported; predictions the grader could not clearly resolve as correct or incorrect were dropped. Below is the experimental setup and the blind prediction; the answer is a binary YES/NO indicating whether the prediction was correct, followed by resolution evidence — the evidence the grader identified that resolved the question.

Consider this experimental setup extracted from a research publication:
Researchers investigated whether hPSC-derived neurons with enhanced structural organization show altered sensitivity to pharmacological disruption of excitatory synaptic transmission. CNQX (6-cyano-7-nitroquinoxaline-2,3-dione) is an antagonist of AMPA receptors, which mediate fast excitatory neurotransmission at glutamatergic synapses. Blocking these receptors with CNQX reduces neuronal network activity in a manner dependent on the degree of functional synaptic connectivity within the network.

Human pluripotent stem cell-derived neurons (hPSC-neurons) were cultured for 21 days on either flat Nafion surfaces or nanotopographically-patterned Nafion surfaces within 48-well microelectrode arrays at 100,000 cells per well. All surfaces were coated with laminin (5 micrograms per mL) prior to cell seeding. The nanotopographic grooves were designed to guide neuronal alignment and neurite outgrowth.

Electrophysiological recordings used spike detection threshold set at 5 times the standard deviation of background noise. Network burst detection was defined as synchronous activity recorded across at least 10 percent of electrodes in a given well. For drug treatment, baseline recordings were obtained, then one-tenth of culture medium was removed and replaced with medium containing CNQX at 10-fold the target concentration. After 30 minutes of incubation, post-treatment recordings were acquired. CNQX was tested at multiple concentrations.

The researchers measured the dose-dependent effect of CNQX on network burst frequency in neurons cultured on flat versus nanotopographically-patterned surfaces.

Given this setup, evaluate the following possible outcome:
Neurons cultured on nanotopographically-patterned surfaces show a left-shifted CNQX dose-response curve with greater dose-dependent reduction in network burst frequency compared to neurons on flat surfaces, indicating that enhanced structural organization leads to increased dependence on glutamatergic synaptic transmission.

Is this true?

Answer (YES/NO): NO